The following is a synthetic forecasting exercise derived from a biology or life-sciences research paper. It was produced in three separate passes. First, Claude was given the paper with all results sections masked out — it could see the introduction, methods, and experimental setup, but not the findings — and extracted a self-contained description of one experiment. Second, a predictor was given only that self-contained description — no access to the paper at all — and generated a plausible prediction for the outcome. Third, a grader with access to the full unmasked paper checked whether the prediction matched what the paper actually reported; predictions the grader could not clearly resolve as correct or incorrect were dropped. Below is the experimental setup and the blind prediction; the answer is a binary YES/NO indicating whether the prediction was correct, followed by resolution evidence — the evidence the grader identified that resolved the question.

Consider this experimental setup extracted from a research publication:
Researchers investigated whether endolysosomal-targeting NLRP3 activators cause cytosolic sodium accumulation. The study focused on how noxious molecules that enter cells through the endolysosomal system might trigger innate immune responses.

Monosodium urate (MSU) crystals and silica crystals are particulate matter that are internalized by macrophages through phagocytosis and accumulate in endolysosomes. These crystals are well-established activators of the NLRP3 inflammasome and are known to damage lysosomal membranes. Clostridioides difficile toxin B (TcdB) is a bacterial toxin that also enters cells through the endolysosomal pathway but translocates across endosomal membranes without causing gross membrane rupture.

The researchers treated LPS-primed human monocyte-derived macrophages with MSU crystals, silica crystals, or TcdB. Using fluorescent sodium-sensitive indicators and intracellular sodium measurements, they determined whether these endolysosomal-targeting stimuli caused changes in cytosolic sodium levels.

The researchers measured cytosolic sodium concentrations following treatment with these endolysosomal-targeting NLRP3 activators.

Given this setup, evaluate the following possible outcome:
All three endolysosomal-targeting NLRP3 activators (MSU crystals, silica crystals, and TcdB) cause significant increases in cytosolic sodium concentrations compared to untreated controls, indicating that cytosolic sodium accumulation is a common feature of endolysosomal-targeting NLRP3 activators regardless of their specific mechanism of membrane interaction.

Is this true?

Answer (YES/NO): YES